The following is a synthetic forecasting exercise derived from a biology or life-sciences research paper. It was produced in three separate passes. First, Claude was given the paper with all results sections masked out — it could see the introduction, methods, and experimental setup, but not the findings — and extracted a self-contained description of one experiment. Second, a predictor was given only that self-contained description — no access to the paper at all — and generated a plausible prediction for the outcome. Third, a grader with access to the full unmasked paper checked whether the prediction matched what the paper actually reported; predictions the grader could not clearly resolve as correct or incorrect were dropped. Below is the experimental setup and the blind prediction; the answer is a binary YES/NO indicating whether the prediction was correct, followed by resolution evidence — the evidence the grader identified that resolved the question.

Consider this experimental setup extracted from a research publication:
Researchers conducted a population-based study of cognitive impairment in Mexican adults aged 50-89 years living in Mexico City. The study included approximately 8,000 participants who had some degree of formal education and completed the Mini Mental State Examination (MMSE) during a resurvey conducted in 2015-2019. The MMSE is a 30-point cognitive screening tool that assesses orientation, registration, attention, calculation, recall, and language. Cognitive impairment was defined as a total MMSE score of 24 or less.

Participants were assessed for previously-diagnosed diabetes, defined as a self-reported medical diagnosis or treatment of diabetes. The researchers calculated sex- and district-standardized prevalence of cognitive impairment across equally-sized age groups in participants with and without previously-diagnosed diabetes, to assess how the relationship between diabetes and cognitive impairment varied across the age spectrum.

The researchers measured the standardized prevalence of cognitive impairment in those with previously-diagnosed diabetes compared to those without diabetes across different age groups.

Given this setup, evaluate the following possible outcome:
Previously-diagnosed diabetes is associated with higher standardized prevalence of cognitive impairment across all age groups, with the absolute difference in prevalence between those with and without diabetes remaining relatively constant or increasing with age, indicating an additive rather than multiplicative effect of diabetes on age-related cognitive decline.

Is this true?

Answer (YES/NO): NO